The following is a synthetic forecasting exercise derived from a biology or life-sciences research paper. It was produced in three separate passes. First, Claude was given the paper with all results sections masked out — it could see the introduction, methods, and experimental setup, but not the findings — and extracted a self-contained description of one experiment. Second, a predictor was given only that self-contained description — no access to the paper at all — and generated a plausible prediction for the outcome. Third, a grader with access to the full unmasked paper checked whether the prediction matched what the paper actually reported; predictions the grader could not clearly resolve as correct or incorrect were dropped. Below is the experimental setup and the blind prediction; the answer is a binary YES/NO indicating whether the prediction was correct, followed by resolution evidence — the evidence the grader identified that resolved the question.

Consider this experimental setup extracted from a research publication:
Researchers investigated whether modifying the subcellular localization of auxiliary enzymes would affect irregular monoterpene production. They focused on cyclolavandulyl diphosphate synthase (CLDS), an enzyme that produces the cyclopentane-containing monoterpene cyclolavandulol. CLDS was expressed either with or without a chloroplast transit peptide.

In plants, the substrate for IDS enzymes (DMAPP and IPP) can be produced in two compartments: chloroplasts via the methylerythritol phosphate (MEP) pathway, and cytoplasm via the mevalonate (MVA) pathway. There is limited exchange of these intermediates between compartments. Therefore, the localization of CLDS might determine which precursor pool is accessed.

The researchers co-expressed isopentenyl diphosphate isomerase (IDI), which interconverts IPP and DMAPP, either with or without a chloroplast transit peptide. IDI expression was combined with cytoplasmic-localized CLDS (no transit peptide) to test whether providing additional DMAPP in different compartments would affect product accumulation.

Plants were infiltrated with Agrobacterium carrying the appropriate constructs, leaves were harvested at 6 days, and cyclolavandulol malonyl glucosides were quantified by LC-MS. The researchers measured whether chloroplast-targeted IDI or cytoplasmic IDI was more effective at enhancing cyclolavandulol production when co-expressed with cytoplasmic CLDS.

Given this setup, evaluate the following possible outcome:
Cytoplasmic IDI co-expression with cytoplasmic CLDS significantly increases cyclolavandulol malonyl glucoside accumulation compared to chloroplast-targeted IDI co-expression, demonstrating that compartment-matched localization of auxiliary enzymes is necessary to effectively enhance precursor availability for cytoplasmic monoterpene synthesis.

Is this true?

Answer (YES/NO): NO